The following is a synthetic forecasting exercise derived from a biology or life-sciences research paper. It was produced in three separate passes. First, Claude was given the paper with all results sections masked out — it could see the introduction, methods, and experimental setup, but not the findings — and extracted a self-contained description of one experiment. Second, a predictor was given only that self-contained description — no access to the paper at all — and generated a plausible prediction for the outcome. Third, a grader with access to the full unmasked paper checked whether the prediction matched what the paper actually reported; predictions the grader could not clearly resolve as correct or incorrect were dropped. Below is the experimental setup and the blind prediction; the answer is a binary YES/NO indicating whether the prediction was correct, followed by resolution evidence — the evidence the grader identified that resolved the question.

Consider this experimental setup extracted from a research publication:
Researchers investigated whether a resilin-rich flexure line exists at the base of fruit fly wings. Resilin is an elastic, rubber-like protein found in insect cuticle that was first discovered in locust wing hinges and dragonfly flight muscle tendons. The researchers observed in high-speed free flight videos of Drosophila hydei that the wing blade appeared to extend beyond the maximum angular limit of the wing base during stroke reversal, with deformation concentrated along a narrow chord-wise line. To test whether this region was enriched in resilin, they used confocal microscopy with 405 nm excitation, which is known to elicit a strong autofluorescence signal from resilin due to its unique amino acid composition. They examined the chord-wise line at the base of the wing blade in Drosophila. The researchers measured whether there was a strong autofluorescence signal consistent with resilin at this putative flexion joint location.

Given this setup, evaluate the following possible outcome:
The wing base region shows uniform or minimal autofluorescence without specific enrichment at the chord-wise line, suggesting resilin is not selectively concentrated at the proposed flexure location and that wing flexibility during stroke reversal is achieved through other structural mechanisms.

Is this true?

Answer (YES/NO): NO